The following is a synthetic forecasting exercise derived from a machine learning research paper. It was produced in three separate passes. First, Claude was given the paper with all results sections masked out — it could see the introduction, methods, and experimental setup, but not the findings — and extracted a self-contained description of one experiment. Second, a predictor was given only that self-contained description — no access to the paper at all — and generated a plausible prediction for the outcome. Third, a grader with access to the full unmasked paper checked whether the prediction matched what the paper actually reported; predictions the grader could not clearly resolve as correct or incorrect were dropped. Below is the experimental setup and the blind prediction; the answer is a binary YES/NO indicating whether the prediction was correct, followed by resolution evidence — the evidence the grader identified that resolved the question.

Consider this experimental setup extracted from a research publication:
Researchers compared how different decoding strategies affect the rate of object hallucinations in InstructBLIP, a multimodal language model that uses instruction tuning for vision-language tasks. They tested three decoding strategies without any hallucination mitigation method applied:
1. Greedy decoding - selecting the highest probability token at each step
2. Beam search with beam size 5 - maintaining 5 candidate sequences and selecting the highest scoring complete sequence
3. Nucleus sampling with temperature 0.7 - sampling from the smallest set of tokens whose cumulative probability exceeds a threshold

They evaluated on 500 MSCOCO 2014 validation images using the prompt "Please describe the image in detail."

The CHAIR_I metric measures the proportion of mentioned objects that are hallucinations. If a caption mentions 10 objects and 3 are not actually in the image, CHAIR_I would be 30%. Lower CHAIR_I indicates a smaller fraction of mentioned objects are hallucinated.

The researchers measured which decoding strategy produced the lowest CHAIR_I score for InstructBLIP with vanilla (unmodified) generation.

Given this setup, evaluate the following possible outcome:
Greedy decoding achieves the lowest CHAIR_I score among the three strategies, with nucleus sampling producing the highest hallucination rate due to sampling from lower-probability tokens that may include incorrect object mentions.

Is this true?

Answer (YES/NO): NO